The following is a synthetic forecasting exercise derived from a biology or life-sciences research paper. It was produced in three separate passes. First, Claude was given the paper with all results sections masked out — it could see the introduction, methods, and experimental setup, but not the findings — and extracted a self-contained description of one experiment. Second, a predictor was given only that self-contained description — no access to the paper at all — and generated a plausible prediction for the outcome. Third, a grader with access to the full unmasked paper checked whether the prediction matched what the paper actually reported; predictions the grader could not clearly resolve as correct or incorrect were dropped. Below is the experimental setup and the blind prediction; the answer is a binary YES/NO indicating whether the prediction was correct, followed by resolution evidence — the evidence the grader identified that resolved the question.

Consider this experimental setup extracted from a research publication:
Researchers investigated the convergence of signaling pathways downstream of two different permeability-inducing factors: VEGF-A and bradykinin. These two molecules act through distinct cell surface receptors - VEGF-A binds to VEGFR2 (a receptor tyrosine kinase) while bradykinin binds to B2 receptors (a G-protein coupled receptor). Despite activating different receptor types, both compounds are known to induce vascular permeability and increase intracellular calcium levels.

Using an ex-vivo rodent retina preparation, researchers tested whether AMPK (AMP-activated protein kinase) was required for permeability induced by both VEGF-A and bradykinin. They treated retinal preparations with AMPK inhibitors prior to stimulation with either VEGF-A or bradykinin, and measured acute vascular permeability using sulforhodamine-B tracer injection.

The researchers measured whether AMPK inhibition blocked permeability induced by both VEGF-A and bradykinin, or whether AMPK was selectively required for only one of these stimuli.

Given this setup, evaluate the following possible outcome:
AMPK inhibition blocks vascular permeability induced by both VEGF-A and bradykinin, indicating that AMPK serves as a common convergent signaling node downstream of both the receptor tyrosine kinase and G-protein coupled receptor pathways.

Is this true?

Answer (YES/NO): YES